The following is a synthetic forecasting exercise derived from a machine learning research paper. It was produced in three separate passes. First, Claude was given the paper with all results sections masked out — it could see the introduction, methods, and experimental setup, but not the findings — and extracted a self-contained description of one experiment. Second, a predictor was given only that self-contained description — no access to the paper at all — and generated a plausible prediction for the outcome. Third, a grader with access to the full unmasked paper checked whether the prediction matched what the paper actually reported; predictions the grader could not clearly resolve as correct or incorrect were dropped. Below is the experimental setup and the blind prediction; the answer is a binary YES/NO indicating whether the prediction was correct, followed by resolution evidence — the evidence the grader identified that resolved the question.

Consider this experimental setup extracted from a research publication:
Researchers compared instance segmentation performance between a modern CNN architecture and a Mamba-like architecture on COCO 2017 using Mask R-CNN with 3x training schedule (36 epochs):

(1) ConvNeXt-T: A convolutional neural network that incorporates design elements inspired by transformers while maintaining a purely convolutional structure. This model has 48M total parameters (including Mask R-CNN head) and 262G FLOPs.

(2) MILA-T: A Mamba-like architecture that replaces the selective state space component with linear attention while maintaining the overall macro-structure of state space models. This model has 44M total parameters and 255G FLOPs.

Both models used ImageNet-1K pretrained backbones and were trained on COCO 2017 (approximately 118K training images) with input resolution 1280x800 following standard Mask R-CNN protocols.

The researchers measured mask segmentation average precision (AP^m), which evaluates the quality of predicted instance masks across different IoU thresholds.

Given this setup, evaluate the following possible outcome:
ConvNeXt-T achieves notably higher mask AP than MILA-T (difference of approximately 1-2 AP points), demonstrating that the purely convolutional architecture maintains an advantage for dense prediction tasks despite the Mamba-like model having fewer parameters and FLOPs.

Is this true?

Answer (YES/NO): NO